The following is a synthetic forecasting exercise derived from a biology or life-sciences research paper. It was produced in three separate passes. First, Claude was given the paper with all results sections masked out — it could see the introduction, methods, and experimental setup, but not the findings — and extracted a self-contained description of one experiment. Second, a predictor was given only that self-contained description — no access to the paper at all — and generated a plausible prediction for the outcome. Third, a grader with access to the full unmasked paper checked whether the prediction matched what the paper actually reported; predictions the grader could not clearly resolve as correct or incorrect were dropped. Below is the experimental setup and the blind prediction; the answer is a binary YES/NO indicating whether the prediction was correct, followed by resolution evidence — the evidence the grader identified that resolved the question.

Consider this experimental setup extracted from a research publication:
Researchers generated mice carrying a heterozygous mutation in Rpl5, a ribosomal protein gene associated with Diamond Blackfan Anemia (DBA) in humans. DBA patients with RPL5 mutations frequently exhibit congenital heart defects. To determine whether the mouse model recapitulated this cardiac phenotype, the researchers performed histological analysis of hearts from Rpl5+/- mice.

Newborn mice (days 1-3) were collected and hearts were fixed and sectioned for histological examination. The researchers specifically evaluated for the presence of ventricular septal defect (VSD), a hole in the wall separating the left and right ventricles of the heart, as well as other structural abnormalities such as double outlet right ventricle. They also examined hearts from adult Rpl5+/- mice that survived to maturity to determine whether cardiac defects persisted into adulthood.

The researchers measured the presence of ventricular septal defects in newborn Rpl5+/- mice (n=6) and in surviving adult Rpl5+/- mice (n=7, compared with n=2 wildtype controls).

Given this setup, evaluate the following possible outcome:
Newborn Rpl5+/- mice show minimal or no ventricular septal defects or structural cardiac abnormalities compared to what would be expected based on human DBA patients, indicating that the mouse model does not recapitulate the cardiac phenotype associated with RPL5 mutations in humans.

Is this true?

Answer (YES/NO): NO